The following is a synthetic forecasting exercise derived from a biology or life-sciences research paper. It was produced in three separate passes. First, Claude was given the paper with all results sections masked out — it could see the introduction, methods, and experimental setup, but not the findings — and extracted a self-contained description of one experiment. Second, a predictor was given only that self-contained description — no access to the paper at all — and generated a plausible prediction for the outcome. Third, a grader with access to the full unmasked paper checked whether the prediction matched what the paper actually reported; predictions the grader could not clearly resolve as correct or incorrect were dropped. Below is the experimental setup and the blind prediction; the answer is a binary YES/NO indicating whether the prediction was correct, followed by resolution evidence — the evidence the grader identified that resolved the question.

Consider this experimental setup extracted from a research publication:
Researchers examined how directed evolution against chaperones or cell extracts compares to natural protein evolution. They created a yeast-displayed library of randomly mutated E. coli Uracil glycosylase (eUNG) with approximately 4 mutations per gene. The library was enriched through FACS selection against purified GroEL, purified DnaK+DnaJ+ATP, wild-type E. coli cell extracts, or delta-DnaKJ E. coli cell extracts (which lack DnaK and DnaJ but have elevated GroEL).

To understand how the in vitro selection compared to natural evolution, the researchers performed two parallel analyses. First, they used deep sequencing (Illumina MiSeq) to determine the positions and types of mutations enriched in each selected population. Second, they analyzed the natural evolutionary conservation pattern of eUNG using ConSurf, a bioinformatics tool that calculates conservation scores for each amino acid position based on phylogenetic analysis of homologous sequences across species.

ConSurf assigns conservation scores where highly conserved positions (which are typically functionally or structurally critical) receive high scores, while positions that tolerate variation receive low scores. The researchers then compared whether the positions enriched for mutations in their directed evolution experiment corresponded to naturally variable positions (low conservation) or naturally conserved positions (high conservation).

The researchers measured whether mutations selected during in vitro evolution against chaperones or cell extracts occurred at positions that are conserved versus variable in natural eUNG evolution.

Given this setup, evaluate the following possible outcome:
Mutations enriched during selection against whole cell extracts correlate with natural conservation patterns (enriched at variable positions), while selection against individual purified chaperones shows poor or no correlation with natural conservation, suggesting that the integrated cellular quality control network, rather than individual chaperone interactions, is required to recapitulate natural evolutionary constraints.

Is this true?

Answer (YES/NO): NO